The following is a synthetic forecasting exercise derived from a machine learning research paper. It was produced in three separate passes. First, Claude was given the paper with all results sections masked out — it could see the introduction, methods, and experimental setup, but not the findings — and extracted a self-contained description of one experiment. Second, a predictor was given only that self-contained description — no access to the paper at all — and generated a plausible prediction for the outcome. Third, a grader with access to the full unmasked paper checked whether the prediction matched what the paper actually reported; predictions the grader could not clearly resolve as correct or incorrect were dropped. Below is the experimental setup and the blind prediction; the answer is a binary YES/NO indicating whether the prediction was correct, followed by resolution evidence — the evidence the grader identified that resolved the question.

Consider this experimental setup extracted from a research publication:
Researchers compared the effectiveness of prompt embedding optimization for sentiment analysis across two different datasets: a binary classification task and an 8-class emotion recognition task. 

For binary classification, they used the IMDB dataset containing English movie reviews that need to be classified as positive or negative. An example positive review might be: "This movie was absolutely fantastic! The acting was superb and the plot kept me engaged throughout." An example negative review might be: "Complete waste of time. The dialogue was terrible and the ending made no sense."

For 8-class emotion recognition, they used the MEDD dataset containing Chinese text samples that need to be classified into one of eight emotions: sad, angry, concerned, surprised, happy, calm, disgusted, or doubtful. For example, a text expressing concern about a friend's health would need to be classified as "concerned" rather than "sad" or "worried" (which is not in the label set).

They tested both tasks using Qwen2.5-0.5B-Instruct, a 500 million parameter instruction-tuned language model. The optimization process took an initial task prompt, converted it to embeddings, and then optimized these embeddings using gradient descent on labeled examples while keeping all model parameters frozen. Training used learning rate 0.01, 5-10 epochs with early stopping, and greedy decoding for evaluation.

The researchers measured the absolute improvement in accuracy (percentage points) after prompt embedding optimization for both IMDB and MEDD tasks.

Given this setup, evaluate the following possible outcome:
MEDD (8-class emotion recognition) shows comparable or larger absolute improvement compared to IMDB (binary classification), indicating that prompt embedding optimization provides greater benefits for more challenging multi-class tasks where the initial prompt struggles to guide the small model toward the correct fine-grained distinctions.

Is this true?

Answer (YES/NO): YES